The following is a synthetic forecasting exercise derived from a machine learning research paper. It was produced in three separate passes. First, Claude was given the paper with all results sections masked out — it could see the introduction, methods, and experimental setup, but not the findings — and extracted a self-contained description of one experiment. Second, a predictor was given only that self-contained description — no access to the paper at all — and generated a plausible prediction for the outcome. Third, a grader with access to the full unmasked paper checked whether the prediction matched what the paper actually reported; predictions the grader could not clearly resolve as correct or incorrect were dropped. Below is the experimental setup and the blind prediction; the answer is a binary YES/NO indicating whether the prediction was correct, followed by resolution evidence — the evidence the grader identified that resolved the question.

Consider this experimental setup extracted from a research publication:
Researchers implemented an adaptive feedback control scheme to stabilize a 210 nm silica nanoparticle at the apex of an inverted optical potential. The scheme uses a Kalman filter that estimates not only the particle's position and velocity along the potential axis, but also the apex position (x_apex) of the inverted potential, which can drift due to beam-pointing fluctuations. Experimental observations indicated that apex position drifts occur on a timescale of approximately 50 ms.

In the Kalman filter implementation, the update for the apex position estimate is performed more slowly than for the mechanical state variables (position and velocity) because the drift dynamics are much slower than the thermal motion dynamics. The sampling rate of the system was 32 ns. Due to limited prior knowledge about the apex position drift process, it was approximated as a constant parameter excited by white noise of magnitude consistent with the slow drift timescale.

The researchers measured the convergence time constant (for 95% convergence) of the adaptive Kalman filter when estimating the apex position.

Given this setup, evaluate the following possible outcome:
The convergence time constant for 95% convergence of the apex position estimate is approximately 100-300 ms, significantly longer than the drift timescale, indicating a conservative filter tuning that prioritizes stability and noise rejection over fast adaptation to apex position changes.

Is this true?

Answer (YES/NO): NO